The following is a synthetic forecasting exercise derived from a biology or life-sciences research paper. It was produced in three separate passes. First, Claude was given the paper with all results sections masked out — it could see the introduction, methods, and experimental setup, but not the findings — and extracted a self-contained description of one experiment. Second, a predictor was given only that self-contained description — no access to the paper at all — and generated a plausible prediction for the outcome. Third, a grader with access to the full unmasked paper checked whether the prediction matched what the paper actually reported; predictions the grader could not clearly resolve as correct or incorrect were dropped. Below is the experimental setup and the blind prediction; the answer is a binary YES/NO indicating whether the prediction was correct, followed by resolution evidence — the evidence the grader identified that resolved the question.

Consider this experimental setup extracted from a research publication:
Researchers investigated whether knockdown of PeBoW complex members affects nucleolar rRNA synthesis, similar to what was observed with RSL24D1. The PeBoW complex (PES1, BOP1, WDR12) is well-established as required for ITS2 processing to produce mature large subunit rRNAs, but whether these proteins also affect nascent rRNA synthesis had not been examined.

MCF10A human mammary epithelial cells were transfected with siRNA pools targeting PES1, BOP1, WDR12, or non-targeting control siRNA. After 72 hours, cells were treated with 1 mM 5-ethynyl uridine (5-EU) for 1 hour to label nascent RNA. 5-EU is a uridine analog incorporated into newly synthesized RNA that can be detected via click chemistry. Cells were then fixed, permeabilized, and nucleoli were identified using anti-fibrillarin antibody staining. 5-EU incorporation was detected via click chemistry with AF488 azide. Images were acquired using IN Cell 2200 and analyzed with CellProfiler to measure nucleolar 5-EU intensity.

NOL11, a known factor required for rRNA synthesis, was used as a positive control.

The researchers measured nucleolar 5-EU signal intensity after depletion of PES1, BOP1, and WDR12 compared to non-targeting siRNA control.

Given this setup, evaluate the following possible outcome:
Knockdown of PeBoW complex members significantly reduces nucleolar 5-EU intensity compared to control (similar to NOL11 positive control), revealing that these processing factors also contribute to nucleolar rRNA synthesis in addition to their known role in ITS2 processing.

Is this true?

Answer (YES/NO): YES